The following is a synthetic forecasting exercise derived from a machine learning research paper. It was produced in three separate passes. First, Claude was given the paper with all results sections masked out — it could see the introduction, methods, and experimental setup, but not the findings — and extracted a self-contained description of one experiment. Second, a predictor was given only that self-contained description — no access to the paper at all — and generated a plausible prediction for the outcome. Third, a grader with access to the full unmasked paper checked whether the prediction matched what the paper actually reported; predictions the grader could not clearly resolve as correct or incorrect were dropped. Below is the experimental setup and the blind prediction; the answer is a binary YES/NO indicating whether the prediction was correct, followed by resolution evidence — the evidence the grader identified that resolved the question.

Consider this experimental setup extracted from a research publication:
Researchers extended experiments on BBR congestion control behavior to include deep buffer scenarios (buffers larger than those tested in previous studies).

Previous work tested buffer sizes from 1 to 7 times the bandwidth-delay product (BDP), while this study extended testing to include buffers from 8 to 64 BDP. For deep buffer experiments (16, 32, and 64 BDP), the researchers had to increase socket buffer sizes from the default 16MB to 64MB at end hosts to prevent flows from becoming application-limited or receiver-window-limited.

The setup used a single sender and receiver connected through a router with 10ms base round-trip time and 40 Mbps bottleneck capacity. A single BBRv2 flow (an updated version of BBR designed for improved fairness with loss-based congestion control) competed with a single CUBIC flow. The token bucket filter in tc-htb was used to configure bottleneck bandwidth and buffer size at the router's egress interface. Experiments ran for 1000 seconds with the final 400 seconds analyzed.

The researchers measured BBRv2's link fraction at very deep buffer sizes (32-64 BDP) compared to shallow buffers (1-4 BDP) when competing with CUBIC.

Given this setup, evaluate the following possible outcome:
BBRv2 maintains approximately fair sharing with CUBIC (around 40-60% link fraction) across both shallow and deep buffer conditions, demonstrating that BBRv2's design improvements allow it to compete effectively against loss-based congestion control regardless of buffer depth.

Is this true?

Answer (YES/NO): NO